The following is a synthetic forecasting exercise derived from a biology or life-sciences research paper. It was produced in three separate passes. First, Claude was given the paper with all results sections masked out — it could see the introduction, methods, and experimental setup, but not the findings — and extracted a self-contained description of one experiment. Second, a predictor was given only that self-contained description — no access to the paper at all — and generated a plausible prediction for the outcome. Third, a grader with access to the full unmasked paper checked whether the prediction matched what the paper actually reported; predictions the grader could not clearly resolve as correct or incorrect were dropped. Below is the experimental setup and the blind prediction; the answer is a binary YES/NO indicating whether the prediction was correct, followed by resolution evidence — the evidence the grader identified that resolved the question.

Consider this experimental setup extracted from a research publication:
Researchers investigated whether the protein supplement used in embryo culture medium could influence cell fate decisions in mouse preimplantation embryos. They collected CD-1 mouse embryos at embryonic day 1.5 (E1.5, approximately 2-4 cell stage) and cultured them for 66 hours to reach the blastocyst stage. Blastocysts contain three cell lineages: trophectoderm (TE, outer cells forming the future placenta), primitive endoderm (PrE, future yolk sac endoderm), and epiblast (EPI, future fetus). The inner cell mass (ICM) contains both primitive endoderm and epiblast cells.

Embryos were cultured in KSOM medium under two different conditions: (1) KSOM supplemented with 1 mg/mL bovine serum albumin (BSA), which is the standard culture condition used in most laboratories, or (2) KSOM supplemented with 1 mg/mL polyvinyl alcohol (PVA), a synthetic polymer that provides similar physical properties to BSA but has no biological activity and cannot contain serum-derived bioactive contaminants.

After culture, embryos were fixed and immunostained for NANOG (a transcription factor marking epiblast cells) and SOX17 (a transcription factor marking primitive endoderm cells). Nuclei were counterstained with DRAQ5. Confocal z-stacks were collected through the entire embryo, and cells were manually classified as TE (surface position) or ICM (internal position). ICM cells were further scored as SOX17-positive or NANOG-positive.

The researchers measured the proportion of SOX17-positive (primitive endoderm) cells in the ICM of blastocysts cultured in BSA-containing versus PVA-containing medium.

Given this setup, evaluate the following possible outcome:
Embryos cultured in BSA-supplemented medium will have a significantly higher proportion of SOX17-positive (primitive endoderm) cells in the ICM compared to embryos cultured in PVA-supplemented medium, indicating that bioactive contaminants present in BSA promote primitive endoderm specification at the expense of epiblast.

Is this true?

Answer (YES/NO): NO